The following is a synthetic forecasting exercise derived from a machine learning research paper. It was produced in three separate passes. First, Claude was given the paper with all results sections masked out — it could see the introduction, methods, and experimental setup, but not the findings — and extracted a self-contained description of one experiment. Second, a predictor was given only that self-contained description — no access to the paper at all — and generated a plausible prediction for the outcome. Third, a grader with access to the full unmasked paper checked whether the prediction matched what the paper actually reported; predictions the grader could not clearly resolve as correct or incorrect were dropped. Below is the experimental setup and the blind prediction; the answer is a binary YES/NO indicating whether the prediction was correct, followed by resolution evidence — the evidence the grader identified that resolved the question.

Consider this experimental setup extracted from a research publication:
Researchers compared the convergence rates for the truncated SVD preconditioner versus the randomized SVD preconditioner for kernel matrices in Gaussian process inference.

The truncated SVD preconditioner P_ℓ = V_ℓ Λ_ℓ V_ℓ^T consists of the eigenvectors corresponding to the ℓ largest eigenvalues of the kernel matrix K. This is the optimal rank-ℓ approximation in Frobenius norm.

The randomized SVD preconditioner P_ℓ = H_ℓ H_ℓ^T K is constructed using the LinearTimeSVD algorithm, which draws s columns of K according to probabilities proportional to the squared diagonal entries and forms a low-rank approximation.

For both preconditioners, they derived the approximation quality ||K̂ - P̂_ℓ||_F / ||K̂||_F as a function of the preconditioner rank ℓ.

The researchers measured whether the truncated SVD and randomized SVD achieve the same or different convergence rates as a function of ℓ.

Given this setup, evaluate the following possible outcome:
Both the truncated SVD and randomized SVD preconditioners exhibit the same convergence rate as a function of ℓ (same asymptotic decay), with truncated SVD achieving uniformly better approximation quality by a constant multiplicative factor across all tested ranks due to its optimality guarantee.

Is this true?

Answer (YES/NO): NO